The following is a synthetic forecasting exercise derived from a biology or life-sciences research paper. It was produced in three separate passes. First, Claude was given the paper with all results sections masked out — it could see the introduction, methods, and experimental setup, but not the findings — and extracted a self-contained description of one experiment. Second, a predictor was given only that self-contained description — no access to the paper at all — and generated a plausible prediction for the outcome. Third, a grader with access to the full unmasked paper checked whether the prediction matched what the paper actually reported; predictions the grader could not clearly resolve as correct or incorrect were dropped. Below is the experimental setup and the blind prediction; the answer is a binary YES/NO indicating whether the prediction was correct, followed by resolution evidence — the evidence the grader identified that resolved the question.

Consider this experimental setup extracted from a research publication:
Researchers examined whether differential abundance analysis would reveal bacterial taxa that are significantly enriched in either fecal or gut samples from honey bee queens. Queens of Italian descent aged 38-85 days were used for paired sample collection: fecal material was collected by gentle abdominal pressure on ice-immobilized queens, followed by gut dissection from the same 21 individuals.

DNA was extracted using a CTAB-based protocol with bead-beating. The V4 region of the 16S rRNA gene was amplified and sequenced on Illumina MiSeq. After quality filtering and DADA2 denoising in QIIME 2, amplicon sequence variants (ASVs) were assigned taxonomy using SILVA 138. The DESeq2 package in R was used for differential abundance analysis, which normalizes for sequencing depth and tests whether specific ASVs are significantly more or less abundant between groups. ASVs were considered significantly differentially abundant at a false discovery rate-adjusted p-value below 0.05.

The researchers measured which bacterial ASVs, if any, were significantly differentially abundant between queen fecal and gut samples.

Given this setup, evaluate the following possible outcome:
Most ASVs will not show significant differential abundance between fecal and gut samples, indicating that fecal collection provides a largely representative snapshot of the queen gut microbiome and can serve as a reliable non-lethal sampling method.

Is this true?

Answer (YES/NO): YES